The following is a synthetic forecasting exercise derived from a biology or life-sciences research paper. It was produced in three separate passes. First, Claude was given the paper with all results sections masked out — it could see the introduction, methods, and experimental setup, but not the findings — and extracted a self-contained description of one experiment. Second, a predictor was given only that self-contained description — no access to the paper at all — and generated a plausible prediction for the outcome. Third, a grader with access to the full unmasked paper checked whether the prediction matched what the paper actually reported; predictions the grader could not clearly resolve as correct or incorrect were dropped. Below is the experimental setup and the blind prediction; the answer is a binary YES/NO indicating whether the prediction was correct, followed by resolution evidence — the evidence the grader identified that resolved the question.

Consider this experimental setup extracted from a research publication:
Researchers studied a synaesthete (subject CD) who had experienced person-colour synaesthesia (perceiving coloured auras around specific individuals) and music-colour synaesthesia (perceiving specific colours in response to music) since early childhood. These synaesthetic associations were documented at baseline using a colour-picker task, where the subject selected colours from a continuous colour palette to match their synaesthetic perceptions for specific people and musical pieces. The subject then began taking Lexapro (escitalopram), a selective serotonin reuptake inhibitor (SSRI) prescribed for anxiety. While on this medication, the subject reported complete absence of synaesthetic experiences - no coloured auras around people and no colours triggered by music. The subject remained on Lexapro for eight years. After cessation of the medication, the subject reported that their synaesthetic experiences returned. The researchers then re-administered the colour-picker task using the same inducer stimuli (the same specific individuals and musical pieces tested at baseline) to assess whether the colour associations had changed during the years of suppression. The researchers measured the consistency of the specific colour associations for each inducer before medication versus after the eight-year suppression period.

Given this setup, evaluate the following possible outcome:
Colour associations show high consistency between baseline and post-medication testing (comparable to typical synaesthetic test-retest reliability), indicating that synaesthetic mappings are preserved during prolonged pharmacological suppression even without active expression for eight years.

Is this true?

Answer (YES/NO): YES